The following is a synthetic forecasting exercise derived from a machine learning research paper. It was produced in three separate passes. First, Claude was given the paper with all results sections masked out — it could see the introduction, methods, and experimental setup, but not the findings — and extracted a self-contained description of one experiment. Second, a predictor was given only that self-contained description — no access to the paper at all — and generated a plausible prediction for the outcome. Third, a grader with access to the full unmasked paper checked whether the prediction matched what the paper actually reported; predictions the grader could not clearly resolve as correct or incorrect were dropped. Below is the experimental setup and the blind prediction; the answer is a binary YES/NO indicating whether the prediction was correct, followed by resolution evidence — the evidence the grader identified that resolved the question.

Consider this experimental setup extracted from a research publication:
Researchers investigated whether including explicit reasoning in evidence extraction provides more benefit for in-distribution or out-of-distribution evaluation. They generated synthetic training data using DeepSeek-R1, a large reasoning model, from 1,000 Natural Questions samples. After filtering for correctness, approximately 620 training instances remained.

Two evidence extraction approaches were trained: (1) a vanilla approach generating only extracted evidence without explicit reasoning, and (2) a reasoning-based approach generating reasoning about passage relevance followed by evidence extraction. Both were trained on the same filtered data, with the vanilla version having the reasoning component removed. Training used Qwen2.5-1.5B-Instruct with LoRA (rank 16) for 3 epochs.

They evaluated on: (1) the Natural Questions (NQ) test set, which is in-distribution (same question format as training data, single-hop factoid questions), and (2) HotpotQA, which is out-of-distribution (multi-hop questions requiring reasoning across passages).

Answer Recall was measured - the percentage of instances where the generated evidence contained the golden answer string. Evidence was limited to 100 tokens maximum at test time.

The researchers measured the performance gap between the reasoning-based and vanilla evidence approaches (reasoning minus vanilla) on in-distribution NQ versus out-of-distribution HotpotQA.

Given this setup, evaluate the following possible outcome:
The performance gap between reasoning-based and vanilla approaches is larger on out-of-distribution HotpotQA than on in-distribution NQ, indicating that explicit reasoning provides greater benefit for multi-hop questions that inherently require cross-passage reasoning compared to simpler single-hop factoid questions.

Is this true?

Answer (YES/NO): YES